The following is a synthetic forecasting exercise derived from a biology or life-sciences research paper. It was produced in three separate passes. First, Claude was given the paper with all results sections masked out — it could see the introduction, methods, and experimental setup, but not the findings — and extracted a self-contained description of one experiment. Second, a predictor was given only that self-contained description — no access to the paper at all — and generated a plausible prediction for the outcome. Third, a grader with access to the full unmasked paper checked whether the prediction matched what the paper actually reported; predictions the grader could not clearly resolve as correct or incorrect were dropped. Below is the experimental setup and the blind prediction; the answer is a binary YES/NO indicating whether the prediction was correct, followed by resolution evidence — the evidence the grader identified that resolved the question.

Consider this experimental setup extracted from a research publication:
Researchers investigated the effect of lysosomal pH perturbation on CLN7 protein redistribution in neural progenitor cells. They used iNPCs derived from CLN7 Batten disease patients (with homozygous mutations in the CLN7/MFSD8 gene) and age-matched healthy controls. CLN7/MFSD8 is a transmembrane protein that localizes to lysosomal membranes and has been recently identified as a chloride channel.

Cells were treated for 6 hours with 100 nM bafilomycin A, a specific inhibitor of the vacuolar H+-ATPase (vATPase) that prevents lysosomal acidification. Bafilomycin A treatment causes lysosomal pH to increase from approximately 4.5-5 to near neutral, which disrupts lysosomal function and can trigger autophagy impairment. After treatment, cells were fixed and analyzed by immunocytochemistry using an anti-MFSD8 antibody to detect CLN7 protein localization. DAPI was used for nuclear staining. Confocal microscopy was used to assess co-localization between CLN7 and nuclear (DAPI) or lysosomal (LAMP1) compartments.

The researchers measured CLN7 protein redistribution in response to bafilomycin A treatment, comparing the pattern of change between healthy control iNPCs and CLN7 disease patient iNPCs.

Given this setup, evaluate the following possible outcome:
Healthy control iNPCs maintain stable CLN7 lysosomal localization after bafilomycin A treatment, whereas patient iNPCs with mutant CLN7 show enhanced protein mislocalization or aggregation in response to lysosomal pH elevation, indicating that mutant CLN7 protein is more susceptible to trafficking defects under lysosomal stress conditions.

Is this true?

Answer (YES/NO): NO